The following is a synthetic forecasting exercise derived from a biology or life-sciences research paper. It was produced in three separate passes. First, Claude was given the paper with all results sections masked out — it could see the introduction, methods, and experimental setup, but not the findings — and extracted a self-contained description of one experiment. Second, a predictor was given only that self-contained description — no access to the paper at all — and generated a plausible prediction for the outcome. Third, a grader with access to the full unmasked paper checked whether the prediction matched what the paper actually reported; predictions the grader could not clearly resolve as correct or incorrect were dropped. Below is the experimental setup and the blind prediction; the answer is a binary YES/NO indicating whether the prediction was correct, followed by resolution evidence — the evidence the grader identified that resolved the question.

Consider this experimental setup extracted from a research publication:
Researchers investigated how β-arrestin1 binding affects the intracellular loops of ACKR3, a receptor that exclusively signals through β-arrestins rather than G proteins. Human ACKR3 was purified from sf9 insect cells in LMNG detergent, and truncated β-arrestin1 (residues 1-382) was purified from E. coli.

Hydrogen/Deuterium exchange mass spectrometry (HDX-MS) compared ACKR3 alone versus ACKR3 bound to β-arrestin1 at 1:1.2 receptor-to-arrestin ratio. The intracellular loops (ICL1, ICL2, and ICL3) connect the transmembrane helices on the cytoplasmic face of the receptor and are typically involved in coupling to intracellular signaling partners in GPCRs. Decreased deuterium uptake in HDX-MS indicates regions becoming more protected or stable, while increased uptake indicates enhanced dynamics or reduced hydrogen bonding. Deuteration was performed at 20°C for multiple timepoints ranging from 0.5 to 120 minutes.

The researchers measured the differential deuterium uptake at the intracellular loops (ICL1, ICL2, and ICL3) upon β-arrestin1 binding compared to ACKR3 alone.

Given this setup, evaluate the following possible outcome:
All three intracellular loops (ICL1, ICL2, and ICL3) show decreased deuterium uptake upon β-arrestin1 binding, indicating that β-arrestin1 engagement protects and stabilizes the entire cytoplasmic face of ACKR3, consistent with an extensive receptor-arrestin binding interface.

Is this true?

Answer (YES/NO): YES